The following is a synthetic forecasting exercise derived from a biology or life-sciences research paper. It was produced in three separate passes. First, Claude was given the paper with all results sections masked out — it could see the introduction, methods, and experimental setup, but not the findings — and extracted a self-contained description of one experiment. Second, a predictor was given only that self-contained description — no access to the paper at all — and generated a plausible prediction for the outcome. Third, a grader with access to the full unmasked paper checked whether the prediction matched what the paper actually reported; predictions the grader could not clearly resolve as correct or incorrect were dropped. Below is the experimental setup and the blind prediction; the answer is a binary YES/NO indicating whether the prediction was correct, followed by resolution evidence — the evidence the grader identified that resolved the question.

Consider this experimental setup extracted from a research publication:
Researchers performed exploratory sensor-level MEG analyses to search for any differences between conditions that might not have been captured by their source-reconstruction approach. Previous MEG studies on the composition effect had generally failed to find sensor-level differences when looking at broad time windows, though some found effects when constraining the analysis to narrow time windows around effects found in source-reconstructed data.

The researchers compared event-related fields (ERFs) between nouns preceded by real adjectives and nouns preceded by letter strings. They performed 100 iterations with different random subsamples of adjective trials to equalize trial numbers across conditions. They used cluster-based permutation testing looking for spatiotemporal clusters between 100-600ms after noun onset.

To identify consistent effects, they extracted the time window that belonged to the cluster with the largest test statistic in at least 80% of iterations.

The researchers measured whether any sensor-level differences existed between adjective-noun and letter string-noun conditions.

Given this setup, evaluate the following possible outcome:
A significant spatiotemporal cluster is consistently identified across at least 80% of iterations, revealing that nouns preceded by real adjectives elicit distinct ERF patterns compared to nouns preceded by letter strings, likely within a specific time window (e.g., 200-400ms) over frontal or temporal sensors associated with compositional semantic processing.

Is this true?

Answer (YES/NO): NO